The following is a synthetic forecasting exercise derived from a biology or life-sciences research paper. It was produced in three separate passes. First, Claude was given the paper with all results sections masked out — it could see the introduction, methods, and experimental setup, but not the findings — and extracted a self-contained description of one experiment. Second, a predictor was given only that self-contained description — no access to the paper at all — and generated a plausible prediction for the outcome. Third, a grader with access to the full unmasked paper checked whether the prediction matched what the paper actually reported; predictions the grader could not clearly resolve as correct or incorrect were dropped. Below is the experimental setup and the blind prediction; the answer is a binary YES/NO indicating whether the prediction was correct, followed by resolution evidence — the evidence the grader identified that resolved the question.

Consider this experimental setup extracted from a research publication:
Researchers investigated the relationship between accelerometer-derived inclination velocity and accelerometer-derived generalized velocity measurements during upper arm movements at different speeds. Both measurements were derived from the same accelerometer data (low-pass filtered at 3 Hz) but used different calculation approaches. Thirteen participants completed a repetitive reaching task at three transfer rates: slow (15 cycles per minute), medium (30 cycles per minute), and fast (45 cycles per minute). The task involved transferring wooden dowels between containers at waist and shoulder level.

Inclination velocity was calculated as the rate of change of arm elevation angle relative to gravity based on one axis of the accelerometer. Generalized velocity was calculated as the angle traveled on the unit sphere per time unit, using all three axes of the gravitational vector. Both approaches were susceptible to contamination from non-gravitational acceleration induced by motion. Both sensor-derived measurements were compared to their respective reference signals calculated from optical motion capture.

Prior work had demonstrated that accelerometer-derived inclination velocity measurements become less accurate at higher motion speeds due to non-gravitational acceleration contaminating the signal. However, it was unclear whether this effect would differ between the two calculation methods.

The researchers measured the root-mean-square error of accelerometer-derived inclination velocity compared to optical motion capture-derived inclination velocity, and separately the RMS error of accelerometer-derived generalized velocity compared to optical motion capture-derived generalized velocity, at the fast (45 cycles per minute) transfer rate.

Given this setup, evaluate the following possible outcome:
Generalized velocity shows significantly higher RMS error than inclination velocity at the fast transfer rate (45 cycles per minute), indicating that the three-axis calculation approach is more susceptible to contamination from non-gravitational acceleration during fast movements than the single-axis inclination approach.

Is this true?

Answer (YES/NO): YES